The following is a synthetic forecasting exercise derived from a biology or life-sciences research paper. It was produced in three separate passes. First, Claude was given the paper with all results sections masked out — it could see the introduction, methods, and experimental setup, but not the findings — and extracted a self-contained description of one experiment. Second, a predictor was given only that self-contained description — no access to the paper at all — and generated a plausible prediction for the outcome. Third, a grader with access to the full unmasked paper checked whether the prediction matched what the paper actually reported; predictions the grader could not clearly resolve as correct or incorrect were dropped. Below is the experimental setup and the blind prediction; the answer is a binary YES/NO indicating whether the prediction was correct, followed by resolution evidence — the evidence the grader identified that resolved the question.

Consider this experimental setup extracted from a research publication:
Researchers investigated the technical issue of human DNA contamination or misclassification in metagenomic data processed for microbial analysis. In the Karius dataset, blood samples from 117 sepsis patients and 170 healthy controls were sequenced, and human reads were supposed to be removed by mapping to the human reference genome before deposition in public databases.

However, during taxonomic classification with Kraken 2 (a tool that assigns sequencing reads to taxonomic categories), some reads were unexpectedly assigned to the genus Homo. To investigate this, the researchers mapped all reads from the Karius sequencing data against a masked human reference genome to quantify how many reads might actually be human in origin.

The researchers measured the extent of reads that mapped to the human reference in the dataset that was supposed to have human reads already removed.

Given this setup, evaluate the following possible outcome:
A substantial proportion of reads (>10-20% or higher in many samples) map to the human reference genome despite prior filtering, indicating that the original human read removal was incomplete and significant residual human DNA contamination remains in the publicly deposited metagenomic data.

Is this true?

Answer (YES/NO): NO